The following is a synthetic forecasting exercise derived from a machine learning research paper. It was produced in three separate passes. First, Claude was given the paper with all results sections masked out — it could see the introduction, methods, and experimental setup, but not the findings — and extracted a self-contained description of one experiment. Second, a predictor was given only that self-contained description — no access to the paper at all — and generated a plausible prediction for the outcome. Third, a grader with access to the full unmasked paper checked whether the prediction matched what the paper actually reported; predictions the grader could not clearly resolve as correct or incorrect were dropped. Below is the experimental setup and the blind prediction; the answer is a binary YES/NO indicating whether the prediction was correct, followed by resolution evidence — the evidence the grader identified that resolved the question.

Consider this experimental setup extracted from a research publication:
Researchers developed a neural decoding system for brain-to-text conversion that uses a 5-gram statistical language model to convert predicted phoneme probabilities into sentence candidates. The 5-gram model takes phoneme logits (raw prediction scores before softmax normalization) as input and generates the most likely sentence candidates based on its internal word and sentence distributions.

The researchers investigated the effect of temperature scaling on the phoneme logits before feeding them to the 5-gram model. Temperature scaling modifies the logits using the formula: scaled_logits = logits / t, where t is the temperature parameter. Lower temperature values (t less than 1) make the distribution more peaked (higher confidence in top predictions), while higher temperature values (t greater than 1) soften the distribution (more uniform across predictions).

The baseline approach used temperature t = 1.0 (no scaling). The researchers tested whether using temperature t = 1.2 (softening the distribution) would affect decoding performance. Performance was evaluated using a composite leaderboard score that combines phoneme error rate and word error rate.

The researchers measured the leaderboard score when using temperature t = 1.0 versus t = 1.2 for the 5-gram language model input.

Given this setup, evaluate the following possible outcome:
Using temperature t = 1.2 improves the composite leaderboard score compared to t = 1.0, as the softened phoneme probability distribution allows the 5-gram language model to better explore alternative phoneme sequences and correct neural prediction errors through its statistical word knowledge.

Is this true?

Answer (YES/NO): YES